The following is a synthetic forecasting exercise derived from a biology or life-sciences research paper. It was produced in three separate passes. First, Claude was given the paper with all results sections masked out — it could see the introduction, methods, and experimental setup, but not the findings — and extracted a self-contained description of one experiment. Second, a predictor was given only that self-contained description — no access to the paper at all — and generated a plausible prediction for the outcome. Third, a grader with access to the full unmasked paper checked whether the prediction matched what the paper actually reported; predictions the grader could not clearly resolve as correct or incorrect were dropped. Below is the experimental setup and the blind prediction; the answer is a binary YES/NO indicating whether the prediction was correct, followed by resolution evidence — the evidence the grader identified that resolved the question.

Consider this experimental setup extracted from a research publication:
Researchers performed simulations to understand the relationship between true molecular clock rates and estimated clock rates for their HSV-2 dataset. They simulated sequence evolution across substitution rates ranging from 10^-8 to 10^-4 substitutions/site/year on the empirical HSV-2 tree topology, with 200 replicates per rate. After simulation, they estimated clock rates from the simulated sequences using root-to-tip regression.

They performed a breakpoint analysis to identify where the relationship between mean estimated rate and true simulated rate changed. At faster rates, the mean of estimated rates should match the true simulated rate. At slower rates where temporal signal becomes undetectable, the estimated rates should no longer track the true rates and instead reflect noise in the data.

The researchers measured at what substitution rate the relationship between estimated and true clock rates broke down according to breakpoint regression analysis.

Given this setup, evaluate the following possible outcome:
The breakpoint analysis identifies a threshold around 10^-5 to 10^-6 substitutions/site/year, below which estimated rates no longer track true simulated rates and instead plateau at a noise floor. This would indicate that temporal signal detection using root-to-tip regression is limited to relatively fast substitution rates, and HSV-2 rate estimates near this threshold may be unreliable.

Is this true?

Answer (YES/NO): NO